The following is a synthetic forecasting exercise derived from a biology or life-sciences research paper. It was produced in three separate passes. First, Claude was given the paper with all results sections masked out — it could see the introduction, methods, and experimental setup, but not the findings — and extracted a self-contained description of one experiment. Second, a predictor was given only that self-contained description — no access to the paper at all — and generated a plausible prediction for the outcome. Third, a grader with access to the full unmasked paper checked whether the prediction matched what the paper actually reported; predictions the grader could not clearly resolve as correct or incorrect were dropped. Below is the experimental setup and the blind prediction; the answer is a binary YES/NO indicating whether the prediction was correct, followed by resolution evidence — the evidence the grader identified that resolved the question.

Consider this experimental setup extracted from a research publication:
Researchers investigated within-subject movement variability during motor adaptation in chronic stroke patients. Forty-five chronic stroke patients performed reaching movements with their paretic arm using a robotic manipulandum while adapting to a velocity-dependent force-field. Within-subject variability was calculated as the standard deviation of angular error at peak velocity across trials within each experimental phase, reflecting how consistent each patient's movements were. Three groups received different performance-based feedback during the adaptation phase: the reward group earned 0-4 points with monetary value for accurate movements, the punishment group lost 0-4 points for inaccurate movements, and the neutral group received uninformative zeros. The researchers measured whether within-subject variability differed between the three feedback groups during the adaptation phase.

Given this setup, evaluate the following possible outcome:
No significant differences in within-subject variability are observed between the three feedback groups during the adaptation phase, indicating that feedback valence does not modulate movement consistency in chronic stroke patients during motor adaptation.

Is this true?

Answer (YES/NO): YES